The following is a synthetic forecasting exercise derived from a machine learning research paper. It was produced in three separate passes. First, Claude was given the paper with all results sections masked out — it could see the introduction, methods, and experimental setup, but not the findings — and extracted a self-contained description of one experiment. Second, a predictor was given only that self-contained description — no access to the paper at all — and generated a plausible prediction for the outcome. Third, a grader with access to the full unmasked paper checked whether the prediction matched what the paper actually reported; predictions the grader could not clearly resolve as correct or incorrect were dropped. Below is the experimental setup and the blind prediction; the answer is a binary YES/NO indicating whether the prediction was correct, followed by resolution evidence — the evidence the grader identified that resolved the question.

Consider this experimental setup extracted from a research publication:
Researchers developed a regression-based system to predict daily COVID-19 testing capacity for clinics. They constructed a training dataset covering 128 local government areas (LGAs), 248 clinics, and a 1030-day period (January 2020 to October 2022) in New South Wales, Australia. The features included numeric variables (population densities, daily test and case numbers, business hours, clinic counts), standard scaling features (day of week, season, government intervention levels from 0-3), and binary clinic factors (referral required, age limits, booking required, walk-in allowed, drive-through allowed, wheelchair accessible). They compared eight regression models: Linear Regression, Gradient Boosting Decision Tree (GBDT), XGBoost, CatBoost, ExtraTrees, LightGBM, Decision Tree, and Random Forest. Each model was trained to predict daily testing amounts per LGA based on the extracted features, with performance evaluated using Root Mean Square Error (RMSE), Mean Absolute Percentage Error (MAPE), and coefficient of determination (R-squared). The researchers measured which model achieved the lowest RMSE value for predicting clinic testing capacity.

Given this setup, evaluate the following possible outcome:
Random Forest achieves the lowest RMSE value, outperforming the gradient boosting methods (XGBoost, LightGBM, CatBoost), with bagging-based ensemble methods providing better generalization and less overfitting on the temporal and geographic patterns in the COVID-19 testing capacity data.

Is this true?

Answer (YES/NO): YES